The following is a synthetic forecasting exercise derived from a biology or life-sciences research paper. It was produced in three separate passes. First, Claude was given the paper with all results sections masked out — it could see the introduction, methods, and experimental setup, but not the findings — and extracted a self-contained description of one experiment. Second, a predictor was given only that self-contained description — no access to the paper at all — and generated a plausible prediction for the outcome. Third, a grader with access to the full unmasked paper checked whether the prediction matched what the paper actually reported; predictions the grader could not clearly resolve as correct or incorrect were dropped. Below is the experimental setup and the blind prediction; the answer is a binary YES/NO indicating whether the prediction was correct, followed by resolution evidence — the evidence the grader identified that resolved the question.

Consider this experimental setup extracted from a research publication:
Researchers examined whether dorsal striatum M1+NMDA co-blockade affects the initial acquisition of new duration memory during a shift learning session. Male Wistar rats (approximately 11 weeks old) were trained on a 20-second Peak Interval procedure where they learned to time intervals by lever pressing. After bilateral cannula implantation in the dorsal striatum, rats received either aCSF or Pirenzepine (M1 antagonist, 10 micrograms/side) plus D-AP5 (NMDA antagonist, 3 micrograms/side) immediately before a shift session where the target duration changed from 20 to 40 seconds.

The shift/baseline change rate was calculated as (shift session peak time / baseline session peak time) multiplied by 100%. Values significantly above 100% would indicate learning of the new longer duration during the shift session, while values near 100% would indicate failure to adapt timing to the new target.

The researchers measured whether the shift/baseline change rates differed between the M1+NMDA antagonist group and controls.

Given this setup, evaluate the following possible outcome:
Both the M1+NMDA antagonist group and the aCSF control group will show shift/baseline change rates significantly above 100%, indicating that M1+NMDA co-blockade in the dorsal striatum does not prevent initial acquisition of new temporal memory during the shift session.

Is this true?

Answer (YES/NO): YES